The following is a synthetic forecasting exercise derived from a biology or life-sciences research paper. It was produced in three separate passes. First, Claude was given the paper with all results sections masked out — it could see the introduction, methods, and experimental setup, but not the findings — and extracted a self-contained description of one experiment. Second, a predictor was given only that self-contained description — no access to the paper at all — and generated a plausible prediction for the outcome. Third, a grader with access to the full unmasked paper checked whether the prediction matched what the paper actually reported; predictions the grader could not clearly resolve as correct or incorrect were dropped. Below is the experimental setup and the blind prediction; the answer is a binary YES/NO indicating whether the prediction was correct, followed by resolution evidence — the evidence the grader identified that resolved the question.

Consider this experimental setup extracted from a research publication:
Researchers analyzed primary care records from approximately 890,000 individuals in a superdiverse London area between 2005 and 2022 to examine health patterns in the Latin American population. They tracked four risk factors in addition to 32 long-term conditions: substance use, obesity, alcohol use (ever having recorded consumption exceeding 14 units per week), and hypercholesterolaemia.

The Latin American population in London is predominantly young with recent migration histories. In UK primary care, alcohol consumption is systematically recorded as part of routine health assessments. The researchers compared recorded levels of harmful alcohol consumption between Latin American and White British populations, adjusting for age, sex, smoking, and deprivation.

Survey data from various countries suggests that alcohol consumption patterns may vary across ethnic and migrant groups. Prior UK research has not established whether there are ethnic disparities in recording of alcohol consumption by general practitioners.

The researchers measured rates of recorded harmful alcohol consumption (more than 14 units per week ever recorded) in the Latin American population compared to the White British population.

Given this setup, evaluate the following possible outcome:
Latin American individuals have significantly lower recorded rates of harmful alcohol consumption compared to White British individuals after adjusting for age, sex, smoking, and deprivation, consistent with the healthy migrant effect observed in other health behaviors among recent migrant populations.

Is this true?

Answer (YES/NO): YES